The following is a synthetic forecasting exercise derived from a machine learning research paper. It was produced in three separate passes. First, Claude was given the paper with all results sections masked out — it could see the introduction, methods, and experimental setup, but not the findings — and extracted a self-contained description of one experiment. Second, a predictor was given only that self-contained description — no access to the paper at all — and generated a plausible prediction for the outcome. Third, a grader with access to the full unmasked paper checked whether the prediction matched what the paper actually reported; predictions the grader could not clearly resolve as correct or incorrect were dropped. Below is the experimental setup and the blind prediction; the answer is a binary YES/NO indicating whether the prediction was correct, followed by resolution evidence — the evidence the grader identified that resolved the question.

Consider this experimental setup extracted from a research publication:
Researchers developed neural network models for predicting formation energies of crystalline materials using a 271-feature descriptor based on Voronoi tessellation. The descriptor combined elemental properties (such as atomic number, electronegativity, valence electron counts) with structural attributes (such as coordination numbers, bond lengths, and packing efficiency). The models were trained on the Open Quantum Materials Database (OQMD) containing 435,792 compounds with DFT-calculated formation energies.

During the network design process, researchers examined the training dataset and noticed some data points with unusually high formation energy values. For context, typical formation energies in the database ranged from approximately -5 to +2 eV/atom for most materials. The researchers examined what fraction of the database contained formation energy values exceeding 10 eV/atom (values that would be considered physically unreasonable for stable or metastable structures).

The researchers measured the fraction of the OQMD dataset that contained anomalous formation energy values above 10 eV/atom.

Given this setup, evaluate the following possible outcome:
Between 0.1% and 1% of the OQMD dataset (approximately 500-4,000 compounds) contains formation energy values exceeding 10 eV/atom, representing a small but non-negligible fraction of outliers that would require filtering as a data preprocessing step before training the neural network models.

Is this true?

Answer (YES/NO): NO